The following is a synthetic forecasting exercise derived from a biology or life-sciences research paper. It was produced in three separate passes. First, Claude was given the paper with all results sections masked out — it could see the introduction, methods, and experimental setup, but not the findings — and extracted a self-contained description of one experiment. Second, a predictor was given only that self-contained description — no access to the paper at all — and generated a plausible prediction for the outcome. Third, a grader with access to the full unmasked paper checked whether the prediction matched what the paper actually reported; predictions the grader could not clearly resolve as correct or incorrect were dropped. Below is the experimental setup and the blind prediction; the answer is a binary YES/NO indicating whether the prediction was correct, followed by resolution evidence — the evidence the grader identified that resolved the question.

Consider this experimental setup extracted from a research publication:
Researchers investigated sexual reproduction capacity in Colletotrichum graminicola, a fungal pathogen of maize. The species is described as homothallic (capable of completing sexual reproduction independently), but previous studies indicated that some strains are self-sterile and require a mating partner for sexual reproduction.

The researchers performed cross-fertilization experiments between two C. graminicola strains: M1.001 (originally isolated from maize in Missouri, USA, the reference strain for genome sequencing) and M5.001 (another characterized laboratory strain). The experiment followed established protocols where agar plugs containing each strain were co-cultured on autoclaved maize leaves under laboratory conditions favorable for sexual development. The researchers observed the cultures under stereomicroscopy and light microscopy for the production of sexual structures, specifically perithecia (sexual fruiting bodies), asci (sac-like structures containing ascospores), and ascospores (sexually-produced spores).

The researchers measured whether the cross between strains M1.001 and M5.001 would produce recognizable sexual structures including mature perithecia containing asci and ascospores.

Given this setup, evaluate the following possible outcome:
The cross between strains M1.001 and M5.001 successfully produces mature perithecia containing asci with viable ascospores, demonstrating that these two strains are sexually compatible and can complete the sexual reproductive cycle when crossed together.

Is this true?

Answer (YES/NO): YES